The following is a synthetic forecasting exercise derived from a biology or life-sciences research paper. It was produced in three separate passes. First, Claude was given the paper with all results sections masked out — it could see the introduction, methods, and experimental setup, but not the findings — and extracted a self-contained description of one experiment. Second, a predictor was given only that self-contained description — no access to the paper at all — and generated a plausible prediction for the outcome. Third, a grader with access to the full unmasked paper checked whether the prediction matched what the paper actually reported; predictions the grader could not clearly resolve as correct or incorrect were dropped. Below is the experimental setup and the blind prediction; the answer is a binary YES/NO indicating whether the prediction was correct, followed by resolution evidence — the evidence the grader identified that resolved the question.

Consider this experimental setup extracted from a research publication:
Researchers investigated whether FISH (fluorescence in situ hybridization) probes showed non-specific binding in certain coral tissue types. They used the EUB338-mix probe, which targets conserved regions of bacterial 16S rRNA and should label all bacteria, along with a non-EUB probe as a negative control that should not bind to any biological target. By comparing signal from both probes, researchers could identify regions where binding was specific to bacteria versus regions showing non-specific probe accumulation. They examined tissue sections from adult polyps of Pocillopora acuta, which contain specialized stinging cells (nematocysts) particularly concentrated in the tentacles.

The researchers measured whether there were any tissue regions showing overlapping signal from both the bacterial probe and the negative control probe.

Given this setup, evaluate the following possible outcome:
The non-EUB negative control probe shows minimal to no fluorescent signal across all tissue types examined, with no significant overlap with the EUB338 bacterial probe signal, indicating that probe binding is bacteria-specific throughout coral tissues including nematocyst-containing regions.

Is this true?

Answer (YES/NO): NO